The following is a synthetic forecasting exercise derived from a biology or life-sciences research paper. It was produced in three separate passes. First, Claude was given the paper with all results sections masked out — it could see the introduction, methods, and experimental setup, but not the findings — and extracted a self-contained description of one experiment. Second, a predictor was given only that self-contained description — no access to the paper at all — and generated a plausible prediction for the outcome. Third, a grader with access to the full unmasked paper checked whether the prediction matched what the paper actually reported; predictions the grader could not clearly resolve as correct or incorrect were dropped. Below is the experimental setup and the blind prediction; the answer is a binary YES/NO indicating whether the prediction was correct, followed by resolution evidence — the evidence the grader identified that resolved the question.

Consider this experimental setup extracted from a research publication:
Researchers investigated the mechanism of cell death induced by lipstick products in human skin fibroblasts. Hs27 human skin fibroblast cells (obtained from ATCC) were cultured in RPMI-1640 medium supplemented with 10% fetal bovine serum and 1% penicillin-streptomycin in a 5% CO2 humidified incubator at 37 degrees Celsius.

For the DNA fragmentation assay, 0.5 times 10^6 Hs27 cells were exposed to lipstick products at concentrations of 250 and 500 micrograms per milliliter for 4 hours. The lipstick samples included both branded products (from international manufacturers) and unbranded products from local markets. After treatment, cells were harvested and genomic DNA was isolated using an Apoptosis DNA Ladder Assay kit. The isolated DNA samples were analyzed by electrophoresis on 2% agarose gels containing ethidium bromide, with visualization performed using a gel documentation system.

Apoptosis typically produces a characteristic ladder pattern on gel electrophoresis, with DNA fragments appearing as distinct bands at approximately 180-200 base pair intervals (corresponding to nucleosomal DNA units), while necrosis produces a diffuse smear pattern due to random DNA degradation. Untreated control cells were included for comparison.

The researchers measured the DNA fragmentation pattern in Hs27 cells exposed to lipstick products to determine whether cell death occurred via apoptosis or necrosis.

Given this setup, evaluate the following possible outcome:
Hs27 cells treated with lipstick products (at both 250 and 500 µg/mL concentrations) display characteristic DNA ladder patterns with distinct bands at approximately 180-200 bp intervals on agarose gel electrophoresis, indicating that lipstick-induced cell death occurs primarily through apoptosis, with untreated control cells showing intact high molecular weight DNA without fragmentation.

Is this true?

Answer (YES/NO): NO